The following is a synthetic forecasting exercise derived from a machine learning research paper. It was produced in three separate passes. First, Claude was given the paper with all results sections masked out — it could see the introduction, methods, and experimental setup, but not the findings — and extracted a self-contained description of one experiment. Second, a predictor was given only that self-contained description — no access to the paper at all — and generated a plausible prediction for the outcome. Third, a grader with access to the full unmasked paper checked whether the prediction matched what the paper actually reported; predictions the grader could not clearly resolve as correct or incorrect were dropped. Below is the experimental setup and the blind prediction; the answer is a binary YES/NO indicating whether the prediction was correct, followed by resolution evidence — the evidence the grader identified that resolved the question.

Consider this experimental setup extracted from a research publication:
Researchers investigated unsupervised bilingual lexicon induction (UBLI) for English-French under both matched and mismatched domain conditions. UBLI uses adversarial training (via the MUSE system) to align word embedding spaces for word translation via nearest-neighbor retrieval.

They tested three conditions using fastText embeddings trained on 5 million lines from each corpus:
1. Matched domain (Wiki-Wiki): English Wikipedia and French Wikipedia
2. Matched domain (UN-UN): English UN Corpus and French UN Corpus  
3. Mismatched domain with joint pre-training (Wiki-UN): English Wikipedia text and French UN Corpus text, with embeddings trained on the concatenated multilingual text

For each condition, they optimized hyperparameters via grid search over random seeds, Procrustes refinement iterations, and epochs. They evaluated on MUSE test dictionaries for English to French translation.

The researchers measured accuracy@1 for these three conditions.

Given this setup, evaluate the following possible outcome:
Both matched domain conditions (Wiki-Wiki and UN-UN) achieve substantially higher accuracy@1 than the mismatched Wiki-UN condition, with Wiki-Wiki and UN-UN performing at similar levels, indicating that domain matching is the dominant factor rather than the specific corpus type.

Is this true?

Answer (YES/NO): NO